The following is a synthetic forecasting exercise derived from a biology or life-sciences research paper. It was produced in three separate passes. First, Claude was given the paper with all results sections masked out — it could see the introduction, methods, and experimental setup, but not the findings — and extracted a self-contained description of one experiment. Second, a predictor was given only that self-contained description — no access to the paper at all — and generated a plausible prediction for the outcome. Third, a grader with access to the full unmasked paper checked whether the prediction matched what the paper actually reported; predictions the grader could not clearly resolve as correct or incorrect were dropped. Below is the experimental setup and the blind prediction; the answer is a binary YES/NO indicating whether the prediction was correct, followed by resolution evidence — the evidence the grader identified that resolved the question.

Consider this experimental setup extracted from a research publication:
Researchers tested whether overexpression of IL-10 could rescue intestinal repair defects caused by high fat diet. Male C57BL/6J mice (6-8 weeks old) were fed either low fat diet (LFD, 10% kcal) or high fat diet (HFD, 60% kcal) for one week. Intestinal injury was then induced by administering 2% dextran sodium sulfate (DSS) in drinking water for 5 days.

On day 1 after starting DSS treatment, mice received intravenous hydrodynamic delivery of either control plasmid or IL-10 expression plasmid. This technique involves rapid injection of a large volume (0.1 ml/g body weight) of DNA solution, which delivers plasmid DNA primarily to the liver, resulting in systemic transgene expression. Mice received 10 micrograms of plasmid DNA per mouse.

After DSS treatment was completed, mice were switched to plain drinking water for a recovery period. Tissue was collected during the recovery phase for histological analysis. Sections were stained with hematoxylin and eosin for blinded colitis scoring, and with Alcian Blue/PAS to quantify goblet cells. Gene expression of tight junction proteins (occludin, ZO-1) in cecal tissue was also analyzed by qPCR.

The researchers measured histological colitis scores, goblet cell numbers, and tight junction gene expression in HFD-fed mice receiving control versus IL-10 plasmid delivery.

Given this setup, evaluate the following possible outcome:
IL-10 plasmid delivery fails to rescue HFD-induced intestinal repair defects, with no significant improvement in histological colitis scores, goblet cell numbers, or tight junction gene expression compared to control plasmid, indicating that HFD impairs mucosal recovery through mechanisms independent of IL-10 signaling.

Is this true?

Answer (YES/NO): NO